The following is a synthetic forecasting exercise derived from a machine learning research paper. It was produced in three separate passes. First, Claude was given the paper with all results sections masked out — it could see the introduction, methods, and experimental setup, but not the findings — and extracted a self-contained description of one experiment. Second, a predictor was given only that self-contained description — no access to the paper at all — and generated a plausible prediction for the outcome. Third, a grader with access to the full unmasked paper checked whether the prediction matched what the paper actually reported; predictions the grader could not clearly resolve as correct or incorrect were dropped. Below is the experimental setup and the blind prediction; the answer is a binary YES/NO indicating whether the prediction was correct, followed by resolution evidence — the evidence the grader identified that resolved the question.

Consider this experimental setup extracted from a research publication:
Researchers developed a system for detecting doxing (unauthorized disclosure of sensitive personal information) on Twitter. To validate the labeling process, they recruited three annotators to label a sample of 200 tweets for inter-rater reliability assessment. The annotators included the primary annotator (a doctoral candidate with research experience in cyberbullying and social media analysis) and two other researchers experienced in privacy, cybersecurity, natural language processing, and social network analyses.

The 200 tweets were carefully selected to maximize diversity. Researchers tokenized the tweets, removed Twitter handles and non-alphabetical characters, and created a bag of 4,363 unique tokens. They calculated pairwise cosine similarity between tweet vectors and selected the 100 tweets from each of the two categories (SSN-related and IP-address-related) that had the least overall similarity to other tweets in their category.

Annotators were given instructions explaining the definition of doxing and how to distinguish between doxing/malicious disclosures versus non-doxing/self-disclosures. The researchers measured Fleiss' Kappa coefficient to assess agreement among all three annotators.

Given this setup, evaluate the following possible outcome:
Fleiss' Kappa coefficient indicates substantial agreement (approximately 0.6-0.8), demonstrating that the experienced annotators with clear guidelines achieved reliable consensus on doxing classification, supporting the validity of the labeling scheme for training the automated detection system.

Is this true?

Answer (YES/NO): NO